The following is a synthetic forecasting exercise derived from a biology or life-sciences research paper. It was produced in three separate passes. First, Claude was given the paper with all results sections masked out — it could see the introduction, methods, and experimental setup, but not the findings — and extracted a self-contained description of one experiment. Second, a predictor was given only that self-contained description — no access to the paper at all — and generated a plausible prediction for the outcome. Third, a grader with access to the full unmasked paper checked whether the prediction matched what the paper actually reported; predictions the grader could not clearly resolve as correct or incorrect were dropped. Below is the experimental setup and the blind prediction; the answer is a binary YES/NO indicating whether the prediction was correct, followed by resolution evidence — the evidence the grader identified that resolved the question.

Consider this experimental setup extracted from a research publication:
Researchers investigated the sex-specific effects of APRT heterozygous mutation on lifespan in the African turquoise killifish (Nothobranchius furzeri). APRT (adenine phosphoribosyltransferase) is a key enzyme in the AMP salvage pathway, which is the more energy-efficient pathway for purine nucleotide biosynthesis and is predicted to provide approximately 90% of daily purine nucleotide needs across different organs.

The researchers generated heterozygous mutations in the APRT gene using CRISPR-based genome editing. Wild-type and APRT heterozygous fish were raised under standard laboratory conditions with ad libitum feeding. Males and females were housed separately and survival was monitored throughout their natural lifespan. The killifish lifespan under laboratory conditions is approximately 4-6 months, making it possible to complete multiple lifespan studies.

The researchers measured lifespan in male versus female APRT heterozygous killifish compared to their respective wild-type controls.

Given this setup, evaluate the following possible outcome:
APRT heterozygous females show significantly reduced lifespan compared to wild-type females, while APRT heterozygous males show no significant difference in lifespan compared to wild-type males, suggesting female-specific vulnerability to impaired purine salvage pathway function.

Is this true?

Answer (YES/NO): NO